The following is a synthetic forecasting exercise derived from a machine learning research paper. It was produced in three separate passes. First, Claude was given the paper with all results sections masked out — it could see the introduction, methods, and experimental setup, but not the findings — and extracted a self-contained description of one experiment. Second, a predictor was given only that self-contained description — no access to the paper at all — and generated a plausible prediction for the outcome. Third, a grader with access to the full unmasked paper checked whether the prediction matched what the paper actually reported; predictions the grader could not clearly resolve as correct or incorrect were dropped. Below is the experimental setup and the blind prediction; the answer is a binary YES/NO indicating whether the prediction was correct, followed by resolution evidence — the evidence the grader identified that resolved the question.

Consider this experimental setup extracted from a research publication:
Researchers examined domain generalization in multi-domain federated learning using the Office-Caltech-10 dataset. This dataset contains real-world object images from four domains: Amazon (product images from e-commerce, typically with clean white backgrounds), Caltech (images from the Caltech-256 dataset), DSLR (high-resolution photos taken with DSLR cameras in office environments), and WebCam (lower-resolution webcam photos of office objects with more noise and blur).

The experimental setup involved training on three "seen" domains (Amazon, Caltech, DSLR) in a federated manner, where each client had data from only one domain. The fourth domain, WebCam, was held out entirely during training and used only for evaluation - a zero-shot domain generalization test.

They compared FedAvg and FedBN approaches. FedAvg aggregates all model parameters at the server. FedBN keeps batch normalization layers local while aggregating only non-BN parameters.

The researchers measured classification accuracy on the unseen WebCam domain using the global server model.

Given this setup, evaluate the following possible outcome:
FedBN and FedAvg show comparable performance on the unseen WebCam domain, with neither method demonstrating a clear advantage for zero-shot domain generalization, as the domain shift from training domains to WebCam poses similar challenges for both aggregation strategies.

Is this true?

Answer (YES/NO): NO